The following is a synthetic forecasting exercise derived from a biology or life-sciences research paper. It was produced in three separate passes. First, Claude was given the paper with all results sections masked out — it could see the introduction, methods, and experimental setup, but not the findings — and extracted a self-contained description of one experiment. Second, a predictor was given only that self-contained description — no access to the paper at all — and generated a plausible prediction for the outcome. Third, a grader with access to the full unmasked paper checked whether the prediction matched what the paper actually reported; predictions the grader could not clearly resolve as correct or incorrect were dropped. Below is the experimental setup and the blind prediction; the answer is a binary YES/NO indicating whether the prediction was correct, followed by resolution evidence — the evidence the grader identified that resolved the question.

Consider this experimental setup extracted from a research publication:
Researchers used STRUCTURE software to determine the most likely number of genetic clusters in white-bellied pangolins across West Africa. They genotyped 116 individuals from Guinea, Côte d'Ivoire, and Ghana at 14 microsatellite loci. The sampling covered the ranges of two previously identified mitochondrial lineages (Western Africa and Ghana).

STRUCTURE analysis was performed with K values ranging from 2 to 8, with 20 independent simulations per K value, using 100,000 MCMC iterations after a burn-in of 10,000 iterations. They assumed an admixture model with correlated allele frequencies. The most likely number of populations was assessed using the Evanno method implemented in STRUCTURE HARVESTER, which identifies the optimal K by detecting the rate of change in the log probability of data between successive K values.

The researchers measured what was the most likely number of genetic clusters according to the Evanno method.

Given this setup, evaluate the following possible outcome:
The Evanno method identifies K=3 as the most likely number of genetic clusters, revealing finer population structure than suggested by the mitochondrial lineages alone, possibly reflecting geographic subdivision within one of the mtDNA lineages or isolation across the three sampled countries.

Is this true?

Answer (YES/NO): NO